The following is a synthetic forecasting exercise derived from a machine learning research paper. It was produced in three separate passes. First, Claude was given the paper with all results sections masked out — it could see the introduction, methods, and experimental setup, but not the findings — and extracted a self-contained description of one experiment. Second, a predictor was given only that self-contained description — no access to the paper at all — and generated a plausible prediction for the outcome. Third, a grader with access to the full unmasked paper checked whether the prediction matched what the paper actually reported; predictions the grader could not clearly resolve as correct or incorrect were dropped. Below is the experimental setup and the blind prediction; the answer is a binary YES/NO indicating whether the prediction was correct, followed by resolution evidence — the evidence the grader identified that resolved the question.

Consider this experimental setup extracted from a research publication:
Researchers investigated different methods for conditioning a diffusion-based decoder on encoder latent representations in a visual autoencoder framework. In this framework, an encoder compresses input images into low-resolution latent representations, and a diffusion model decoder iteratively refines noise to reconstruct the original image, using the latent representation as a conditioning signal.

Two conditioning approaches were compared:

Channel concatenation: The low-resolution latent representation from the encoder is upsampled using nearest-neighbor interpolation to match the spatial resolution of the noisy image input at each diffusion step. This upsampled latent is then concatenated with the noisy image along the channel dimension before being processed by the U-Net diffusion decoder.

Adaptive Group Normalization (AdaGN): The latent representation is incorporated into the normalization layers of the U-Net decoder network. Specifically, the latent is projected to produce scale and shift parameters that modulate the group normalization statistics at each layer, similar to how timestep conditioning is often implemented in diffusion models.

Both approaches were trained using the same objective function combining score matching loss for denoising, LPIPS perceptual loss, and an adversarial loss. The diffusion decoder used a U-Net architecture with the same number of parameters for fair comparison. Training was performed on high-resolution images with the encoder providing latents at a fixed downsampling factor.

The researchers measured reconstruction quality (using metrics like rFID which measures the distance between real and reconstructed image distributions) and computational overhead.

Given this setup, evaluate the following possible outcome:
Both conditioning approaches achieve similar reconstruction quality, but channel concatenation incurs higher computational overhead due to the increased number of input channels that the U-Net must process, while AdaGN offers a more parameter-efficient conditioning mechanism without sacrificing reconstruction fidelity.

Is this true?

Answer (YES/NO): NO